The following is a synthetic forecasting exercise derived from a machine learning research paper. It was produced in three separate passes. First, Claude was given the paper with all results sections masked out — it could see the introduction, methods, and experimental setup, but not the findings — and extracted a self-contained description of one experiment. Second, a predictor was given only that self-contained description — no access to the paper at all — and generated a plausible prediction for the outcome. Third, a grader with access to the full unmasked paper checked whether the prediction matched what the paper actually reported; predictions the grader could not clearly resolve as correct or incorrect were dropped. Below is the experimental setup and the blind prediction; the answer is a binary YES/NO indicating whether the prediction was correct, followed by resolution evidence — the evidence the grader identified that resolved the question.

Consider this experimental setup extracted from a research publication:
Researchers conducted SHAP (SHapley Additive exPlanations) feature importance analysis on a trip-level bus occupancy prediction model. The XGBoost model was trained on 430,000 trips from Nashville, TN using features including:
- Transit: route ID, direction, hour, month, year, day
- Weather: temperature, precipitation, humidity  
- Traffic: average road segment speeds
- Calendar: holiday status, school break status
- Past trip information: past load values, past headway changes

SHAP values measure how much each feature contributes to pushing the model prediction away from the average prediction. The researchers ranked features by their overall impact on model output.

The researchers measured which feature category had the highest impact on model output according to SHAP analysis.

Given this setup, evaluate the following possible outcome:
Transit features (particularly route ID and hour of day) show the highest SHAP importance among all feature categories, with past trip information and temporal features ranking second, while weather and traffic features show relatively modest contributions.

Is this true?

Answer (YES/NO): NO